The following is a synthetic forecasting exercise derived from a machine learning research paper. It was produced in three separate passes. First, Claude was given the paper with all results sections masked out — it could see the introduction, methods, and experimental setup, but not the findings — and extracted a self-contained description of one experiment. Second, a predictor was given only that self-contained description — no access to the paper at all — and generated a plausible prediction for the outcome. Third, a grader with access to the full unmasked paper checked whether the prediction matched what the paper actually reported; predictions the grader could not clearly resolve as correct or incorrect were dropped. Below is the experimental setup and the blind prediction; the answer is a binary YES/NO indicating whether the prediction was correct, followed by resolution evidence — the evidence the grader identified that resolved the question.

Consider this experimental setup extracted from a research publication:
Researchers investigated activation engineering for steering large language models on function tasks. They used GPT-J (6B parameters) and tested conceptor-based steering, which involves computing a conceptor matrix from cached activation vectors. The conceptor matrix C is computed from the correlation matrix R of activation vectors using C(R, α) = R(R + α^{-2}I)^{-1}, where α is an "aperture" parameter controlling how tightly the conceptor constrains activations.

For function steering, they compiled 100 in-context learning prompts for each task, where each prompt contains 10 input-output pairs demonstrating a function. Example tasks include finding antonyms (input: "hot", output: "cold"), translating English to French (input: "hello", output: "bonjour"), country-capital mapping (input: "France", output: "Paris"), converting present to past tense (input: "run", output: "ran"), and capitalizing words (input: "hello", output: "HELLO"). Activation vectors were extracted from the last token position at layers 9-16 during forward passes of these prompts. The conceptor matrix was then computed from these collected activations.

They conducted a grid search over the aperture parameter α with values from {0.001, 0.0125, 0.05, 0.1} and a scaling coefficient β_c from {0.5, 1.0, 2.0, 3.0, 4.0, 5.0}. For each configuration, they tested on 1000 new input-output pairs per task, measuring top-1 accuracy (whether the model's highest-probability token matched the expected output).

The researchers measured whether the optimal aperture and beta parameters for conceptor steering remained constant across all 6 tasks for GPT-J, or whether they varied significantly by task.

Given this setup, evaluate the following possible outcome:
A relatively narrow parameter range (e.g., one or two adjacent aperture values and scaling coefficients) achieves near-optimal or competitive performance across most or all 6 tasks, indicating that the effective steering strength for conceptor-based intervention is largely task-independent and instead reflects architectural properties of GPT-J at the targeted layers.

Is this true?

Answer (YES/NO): YES